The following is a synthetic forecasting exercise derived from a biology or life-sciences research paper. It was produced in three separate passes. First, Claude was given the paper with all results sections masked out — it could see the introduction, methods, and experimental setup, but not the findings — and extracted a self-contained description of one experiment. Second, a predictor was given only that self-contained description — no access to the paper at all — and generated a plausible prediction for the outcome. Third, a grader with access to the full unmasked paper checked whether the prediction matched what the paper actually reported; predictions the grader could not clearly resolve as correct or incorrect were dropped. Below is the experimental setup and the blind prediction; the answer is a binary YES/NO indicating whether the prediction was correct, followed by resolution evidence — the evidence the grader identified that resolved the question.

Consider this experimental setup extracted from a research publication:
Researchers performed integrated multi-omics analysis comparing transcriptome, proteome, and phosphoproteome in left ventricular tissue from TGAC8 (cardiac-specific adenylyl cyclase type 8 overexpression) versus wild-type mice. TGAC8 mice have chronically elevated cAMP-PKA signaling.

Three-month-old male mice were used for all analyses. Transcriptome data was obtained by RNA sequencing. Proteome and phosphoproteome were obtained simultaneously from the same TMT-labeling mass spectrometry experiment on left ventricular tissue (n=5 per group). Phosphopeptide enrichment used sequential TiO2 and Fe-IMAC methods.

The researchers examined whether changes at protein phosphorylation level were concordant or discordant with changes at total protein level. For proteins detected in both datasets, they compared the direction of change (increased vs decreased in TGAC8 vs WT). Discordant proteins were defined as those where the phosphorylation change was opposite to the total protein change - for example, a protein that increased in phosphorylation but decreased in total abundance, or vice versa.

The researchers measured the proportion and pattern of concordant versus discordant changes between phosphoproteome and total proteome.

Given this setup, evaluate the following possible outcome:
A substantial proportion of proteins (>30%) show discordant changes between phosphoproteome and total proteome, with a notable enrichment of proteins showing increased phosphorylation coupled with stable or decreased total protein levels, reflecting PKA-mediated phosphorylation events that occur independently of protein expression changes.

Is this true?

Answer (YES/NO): NO